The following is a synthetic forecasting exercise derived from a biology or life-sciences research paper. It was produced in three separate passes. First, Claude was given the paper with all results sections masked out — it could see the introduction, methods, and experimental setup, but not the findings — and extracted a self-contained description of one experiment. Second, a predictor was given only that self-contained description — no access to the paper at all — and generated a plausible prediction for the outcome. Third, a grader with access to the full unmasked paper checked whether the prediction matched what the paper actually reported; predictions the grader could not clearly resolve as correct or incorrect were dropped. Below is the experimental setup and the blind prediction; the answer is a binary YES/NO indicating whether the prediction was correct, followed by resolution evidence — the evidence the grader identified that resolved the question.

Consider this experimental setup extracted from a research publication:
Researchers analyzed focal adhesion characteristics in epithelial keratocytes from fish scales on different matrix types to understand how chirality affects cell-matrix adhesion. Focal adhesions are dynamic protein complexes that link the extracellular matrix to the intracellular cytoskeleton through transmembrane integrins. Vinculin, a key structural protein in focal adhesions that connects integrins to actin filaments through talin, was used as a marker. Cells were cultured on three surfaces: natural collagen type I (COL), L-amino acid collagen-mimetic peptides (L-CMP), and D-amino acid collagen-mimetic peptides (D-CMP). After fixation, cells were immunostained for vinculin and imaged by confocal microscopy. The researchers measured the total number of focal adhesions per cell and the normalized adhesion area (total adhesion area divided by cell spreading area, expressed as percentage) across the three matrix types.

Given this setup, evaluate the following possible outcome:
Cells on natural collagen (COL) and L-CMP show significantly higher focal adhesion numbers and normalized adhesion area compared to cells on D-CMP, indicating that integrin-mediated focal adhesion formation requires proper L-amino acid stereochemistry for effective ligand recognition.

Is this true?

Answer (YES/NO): YES